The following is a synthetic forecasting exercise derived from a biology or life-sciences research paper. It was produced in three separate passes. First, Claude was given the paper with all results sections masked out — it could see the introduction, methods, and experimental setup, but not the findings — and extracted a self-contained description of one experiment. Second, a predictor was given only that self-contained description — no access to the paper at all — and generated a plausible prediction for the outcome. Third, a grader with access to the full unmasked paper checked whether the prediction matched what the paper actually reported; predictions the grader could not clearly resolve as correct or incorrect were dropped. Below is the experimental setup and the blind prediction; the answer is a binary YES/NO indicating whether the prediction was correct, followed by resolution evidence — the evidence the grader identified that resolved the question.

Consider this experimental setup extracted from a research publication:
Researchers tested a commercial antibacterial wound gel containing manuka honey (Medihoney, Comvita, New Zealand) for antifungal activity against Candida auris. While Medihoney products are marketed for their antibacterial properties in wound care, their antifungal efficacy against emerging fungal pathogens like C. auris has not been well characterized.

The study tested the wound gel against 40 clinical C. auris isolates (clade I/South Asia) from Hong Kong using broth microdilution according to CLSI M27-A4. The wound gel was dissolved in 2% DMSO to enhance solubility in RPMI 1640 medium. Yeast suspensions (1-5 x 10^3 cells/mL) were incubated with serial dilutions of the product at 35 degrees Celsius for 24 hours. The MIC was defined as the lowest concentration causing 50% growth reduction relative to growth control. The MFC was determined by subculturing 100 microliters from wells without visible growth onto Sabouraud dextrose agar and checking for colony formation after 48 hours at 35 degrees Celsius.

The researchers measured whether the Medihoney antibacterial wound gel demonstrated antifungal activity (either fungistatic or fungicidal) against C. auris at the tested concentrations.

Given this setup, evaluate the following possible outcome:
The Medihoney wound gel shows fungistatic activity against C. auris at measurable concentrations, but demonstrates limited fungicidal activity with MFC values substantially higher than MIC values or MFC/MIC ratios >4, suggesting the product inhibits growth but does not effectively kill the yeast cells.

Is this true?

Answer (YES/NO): NO